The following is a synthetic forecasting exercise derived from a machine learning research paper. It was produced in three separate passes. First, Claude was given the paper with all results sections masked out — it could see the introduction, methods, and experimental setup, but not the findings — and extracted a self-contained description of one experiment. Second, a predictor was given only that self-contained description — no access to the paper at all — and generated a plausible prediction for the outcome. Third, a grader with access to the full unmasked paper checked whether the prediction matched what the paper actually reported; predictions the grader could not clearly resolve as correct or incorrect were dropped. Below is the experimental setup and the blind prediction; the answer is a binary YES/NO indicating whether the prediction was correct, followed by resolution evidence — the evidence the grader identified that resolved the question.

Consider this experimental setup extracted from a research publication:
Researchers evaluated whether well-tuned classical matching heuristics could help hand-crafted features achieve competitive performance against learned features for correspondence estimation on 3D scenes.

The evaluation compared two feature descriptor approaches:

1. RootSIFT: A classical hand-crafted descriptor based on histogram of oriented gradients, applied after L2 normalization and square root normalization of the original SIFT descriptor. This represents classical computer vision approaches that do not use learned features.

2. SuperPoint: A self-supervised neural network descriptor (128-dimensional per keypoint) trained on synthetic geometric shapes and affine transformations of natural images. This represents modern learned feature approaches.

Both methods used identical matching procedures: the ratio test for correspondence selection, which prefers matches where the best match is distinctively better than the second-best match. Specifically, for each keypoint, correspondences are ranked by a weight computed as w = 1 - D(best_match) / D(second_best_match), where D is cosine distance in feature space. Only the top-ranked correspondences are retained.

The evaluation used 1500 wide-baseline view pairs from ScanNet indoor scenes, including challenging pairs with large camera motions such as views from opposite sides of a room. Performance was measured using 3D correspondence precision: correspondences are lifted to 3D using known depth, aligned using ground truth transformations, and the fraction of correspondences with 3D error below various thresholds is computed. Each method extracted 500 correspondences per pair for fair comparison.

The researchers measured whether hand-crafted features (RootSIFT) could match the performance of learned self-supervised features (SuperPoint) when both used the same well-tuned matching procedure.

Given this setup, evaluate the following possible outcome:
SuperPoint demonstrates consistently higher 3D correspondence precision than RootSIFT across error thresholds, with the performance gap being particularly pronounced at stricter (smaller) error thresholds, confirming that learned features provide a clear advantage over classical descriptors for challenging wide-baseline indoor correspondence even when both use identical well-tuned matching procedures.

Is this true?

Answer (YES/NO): NO